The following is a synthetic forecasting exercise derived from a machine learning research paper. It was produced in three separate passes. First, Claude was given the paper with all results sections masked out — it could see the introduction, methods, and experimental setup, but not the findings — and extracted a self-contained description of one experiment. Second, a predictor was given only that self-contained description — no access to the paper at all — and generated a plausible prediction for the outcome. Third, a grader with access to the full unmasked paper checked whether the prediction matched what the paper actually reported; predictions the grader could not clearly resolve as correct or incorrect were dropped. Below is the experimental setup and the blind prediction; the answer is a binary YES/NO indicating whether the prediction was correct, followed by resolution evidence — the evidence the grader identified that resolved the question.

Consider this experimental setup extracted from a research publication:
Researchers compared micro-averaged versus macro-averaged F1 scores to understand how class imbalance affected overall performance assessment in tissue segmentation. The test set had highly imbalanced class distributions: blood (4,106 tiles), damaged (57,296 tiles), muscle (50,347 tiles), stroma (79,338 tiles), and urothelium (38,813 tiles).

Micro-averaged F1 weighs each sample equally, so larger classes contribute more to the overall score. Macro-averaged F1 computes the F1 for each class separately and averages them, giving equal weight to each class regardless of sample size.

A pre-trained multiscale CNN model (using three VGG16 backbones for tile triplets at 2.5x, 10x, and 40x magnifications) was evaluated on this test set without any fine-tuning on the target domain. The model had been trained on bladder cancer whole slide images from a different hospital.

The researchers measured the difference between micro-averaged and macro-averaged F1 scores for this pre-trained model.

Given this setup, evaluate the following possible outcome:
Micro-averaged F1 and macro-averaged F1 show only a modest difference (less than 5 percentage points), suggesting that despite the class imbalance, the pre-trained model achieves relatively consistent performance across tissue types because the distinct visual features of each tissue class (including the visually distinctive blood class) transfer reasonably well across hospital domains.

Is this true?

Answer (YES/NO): NO